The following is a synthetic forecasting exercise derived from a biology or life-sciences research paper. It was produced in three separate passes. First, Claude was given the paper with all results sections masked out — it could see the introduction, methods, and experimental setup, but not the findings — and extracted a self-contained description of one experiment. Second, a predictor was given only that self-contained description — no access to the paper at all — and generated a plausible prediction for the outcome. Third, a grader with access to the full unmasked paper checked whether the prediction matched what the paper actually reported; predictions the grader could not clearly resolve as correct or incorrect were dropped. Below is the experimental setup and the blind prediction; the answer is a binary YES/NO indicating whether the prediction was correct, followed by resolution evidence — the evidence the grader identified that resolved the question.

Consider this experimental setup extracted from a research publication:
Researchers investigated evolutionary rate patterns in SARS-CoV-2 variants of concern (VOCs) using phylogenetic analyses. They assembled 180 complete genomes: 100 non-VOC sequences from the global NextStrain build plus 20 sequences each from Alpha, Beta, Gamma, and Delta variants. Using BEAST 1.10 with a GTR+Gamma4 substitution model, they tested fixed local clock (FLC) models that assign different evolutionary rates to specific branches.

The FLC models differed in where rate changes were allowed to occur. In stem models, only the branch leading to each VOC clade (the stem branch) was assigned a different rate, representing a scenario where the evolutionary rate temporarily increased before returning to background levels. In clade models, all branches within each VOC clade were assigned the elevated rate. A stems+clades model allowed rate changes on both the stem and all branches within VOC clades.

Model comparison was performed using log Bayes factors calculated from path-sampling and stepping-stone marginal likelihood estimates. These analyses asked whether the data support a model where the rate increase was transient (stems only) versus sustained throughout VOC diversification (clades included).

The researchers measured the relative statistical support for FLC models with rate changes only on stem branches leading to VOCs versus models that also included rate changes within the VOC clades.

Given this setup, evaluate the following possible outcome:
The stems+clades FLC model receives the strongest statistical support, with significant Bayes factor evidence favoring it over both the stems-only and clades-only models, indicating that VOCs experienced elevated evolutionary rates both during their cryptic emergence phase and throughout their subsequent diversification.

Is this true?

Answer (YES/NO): NO